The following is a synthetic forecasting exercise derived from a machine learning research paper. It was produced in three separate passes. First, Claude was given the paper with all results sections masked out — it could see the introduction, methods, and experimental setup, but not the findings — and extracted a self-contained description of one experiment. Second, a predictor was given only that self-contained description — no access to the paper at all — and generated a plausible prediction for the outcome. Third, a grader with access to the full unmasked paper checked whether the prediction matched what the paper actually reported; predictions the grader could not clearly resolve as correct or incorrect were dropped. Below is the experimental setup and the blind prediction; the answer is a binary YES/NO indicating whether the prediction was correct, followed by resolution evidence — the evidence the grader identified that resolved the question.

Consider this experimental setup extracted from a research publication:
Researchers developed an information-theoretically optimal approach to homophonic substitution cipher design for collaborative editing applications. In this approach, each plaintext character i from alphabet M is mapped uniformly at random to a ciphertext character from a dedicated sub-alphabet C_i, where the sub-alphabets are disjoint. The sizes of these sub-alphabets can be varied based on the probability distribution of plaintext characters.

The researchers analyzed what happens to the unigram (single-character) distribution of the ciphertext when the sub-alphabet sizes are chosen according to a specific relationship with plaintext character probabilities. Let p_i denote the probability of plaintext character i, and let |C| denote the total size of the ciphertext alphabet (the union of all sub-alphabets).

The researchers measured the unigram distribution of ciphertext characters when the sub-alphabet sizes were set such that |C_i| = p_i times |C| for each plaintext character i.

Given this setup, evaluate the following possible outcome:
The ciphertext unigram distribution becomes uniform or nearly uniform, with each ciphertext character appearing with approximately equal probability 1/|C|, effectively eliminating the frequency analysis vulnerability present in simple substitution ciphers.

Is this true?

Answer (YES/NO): YES